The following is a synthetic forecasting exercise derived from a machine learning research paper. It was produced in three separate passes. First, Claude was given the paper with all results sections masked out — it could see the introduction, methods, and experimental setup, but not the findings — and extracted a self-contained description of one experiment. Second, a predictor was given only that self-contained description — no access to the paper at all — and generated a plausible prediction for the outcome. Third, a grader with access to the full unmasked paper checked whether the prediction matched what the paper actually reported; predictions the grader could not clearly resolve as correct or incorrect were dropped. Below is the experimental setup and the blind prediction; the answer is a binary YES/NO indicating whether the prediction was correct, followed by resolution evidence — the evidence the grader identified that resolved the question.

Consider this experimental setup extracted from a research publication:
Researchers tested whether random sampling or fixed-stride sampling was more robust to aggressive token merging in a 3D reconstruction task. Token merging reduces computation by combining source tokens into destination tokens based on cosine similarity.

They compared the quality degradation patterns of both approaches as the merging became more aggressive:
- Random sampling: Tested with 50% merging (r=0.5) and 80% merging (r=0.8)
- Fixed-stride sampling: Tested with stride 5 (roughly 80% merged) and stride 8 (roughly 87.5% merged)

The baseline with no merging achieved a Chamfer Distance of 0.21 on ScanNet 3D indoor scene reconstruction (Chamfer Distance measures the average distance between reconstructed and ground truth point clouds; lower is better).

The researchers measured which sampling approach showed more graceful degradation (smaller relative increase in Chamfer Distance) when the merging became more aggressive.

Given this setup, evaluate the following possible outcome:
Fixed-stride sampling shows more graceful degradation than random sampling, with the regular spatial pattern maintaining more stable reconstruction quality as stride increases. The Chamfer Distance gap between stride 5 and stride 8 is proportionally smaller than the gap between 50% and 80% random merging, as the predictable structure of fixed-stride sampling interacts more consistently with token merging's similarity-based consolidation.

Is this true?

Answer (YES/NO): NO